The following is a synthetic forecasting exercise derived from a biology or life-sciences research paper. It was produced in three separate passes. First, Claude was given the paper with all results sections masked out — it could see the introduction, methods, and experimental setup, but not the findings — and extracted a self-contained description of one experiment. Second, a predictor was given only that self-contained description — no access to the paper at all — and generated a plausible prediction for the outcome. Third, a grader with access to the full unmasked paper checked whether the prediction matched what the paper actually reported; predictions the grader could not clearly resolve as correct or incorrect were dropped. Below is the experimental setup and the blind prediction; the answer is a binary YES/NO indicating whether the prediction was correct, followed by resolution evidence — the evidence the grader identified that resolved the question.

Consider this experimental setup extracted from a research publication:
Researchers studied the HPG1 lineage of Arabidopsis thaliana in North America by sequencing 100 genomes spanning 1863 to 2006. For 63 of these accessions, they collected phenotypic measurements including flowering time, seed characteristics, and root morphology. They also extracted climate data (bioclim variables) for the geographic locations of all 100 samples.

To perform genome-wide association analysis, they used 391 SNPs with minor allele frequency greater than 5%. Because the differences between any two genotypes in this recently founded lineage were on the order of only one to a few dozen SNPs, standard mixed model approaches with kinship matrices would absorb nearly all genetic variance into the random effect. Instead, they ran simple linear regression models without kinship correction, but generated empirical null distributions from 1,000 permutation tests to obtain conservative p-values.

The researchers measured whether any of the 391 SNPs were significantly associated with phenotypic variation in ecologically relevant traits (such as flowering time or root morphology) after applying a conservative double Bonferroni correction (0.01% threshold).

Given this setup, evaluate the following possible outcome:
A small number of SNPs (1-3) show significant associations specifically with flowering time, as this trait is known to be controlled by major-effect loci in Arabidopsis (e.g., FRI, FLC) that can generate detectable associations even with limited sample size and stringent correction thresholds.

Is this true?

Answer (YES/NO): NO